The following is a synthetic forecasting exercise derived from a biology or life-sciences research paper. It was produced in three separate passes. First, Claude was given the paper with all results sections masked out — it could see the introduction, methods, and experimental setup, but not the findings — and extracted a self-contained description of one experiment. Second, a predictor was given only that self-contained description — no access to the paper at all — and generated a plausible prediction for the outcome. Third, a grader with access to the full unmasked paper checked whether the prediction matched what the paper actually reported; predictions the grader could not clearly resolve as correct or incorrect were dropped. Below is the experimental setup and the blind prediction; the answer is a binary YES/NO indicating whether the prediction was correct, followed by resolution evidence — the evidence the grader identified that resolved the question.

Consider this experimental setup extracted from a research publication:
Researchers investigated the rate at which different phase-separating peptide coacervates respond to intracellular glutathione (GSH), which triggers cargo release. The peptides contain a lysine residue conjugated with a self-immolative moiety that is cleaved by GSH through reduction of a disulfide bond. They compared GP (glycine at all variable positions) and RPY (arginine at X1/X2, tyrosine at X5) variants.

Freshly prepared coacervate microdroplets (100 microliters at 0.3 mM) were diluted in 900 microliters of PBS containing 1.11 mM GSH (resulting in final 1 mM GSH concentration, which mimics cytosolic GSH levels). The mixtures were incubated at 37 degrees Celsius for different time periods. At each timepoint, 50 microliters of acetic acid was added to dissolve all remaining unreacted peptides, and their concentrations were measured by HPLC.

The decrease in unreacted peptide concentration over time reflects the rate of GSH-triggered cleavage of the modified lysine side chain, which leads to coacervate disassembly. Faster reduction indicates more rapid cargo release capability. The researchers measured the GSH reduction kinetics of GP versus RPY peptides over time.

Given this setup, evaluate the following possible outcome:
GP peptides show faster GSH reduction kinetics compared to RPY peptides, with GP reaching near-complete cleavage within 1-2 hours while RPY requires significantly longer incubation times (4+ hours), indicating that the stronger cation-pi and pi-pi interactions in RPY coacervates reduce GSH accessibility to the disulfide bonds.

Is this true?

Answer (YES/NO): NO